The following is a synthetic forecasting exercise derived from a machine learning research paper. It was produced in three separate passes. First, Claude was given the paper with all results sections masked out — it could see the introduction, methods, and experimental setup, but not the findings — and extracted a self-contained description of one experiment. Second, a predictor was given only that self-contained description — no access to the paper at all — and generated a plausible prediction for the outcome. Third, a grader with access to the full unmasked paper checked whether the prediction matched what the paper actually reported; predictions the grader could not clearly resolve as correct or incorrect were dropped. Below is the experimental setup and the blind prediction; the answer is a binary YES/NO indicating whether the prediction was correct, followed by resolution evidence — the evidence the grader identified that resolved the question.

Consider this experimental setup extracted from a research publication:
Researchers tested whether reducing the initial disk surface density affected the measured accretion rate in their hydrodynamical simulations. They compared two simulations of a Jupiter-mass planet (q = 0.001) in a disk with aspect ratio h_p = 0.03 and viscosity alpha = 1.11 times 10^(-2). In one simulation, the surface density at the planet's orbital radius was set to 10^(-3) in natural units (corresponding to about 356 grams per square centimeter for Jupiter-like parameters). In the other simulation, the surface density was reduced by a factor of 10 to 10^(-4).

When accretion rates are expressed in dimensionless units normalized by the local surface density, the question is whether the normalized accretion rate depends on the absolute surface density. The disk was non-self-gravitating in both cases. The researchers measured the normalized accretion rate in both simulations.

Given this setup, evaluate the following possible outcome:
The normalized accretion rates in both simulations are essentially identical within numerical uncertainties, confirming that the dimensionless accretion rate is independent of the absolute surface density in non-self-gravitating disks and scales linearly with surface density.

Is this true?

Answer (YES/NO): YES